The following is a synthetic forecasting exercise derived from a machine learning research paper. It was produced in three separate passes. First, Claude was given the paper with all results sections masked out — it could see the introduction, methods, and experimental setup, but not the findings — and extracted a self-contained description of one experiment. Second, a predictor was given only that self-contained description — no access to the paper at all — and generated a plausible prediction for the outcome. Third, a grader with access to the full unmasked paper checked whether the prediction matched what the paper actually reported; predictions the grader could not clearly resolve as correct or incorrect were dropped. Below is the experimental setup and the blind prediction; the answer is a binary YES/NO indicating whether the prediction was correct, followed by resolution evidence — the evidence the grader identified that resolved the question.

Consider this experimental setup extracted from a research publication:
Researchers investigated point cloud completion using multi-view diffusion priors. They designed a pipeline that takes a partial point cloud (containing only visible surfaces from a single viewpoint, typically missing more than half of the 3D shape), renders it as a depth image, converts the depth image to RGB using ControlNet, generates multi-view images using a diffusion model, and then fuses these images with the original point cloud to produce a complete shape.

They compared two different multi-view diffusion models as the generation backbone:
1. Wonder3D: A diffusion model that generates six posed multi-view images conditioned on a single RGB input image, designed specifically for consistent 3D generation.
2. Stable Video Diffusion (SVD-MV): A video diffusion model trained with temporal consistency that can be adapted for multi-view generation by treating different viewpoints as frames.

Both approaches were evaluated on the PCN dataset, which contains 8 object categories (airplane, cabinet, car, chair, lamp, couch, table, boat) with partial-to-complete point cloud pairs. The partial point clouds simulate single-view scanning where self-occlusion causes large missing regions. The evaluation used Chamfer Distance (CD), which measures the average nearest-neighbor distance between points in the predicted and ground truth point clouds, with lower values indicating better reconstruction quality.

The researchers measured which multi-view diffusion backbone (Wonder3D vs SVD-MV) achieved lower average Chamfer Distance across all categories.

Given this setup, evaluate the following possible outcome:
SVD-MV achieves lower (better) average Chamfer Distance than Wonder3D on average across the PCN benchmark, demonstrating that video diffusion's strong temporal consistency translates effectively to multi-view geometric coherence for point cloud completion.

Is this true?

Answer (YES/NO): NO